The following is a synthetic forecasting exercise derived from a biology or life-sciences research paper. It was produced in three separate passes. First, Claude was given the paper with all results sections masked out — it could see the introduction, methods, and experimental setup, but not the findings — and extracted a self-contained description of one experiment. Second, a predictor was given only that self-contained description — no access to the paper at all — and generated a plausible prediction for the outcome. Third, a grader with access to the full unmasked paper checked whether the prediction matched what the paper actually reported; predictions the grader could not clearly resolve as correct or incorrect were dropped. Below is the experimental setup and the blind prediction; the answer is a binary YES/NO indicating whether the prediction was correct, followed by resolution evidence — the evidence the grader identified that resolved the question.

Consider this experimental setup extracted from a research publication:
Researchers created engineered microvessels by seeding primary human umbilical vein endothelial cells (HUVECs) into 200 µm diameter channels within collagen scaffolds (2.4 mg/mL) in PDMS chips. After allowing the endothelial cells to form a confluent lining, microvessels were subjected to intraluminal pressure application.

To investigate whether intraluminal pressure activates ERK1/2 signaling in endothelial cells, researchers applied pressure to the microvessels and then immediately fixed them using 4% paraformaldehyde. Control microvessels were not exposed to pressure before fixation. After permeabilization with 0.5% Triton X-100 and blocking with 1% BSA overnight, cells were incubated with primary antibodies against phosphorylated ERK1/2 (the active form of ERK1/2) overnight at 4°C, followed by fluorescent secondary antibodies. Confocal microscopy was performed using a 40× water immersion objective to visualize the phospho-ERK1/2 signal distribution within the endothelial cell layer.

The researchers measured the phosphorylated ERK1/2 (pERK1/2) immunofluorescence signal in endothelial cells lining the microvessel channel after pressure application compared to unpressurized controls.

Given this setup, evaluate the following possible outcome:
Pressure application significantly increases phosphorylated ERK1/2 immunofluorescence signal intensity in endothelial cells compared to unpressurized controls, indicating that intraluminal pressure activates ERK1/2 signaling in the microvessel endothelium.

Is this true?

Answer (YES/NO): YES